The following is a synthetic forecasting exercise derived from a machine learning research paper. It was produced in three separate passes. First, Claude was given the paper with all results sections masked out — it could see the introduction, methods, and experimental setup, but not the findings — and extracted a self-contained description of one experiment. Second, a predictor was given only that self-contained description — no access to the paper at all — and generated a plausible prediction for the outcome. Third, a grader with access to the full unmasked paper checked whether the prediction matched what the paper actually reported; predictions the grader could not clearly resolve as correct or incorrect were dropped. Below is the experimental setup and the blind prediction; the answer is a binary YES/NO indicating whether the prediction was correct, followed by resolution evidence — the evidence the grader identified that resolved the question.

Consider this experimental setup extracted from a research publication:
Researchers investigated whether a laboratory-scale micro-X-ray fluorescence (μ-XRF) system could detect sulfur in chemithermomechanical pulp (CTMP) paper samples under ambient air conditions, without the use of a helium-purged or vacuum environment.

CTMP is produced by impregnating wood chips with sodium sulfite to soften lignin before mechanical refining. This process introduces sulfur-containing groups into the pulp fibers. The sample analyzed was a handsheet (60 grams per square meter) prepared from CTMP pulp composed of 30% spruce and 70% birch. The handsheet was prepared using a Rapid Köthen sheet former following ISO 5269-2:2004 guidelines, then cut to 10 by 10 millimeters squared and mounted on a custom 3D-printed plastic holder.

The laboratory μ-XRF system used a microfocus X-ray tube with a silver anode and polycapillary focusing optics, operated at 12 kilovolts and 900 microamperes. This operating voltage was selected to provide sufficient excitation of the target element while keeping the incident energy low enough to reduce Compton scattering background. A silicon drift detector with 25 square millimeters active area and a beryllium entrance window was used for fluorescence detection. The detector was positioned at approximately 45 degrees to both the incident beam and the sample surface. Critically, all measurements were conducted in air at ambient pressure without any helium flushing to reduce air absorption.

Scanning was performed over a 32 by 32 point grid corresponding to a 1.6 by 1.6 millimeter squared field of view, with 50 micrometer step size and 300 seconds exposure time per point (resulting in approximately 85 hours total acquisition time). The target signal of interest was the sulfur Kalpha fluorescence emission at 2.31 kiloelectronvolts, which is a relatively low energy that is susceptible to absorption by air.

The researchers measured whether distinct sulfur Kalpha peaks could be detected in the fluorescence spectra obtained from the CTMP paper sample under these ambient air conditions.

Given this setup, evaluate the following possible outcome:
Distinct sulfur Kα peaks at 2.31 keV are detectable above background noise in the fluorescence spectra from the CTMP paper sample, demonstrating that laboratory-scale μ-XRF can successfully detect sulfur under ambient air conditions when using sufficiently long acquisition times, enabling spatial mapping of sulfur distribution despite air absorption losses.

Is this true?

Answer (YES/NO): YES